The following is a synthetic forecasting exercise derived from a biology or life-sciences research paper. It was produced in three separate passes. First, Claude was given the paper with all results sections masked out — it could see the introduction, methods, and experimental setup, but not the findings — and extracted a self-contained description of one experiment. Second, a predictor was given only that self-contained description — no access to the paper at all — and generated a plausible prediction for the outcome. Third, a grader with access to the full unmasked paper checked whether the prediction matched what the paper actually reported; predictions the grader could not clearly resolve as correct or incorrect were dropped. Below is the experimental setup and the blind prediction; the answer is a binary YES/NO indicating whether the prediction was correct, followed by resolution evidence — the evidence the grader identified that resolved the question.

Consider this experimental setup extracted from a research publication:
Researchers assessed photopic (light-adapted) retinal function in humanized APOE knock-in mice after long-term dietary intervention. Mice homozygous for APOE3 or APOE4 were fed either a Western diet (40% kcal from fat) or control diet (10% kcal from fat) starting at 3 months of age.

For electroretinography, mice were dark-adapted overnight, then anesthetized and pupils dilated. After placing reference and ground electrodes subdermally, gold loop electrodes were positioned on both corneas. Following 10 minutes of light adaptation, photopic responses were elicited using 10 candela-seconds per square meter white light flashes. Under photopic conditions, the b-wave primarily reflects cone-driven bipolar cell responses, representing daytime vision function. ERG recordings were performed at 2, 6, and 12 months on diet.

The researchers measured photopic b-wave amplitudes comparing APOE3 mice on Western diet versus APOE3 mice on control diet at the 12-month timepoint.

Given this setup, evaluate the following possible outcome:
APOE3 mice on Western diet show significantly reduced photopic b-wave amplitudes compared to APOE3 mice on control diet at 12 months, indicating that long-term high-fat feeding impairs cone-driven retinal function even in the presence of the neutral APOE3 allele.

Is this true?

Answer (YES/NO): NO